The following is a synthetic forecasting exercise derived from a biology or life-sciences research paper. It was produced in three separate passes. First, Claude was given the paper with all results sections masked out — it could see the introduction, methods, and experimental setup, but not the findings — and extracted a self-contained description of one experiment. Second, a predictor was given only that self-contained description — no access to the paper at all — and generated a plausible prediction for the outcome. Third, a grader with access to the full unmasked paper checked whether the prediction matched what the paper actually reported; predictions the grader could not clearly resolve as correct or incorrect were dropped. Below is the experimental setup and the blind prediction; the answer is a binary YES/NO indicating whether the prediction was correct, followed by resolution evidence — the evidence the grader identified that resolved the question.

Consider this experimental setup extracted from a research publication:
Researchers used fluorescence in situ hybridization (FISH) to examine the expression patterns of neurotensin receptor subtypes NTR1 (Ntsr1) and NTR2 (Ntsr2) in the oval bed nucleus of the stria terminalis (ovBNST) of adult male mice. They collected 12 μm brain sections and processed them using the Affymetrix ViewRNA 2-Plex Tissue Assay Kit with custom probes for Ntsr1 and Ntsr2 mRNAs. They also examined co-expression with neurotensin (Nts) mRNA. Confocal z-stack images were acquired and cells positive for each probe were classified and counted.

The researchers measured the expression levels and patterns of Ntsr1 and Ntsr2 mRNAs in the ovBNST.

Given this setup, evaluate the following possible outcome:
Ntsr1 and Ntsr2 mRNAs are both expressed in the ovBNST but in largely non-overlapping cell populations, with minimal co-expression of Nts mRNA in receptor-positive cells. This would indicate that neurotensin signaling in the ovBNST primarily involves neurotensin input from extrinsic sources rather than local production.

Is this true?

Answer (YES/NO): YES